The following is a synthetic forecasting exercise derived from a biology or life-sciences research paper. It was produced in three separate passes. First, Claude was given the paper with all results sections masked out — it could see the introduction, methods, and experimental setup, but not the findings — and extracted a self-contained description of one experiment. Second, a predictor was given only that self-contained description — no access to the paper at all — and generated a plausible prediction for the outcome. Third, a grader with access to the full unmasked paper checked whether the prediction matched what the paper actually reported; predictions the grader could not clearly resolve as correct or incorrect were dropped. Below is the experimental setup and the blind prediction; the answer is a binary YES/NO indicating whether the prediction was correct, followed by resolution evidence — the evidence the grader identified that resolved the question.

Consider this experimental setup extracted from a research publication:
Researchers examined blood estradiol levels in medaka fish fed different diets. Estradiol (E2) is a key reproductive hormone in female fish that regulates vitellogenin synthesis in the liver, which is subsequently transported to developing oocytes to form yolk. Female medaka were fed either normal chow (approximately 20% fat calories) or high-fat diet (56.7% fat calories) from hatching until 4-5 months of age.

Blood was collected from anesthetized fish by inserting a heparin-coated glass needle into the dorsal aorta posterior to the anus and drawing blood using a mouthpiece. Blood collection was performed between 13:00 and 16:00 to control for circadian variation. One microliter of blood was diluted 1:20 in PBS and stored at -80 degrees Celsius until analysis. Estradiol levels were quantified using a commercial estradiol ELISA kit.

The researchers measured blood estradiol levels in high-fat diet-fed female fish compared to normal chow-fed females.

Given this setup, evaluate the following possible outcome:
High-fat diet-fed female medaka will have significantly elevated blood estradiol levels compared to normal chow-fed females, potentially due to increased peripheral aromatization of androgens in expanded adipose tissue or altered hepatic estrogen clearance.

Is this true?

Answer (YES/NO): NO